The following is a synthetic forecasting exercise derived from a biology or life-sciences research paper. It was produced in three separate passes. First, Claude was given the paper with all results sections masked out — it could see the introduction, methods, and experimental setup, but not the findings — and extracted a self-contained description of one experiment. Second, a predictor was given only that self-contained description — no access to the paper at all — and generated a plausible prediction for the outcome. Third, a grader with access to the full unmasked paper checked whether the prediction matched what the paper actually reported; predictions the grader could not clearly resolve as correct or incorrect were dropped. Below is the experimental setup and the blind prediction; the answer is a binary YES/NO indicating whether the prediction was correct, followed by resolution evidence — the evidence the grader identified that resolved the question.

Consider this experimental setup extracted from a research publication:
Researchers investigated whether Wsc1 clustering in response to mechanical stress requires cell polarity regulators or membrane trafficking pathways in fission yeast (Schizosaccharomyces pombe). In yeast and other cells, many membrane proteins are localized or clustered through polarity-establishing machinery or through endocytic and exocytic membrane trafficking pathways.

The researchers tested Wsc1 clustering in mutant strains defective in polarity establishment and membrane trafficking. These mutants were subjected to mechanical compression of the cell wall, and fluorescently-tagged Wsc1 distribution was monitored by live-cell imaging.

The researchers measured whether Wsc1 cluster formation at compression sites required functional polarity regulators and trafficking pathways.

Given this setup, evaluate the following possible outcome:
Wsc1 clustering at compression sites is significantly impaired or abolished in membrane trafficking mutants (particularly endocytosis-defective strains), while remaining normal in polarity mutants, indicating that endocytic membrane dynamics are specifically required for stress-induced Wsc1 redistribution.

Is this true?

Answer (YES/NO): NO